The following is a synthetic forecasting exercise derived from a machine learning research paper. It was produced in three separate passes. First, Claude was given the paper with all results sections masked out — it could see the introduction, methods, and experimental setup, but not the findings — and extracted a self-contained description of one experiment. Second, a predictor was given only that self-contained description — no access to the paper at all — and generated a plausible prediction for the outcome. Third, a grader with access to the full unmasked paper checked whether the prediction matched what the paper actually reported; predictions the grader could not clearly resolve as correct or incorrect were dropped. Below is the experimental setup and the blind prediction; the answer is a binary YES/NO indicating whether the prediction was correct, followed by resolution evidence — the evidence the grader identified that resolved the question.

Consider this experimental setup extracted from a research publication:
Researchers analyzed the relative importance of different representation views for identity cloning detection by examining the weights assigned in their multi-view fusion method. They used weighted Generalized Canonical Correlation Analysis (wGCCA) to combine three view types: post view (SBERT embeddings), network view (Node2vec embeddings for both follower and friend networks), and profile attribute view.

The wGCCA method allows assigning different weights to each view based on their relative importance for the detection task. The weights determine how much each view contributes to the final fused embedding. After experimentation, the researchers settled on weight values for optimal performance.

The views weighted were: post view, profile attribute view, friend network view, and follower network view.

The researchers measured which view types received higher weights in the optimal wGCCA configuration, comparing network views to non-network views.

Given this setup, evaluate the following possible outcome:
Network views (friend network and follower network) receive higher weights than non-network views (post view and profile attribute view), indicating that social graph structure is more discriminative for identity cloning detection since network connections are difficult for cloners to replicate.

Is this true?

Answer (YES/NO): YES